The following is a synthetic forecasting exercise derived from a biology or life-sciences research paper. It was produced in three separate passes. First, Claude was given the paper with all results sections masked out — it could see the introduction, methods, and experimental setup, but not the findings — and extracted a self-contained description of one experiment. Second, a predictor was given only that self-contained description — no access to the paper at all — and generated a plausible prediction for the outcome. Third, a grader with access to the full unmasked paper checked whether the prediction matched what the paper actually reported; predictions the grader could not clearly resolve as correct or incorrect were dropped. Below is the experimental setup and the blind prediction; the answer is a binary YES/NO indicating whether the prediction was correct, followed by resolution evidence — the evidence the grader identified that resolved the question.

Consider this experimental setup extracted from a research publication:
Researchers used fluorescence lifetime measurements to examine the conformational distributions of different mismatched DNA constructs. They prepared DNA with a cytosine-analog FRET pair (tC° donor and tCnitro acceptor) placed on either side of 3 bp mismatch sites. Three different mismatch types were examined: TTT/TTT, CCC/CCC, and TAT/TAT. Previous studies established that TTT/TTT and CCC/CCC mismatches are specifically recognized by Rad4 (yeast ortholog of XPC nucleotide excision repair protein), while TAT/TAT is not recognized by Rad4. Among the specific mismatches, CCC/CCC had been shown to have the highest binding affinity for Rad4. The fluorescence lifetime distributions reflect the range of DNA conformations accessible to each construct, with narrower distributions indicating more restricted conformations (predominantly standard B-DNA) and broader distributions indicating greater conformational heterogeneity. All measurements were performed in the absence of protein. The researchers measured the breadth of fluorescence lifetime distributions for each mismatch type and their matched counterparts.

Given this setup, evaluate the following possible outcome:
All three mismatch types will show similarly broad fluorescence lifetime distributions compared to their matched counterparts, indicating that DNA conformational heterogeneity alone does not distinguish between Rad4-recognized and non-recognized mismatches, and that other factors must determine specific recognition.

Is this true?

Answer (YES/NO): NO